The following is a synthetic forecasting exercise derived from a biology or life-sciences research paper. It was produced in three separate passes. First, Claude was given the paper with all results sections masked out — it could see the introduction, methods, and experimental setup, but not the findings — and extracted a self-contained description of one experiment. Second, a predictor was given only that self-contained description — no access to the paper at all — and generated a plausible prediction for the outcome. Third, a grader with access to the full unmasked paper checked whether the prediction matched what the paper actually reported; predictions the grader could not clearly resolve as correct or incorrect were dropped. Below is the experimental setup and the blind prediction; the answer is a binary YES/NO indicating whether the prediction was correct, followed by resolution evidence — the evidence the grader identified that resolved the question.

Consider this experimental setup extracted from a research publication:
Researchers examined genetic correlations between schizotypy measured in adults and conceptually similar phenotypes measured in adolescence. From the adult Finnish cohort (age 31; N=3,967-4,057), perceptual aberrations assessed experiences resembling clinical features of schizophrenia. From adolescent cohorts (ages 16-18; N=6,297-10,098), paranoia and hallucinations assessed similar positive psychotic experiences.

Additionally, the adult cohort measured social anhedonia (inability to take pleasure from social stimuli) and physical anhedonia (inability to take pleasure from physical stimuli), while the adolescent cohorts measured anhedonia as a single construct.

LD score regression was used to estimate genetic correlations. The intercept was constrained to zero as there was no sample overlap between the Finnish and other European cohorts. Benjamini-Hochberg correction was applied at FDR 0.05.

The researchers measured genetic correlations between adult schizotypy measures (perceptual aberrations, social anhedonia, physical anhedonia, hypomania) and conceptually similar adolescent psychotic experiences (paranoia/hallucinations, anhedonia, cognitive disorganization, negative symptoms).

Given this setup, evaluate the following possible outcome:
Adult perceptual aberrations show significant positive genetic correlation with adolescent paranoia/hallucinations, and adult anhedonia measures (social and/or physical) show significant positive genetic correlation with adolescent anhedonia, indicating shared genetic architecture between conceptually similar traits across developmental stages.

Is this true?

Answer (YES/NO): NO